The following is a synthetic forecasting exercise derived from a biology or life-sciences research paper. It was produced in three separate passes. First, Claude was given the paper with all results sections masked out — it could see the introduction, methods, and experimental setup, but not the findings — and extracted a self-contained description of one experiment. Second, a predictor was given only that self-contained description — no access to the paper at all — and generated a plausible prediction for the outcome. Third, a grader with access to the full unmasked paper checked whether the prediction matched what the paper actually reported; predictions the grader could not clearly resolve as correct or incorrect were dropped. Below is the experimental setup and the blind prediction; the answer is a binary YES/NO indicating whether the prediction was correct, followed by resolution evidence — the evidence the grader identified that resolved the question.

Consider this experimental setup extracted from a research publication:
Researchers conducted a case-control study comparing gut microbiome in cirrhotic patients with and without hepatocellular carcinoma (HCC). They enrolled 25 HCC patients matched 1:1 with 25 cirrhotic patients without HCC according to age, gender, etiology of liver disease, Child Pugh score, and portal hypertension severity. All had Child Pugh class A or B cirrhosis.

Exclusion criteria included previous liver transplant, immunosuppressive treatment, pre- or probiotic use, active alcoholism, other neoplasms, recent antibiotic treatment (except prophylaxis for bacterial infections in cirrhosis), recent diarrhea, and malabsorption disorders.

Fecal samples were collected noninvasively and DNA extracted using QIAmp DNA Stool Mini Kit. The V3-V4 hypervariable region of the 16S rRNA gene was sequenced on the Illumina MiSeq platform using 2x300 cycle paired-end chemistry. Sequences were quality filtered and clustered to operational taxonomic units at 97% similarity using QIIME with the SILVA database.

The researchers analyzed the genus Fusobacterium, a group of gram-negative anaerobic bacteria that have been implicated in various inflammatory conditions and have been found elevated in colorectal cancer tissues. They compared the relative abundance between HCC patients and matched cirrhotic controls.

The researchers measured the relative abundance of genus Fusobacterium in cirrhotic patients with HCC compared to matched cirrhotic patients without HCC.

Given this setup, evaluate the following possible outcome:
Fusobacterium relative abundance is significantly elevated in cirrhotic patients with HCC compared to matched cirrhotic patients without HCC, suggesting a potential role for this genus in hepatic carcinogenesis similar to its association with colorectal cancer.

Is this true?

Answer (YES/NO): NO